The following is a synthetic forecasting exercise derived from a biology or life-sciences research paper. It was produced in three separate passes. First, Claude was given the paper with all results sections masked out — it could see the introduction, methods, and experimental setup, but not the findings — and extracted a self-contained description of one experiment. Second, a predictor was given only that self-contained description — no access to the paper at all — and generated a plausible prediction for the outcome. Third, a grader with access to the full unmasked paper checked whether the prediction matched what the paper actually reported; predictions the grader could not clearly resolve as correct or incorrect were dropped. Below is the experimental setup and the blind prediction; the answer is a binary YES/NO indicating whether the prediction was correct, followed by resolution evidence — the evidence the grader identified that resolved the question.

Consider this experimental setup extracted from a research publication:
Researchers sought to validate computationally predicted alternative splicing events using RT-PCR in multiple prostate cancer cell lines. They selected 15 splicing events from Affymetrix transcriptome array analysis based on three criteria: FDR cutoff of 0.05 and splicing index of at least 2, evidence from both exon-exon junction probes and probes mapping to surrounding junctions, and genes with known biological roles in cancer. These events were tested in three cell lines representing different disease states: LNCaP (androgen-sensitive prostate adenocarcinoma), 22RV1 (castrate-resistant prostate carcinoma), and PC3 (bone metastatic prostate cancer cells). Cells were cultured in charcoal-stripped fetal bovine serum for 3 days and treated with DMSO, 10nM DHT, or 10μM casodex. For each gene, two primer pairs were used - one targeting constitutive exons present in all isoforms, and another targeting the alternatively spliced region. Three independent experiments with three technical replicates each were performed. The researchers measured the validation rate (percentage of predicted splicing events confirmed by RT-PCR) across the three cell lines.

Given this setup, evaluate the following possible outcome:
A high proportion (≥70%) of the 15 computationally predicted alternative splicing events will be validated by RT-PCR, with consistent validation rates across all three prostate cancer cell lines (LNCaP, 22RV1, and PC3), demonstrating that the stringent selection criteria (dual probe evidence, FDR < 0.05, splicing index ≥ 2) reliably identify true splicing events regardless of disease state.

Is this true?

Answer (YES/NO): NO